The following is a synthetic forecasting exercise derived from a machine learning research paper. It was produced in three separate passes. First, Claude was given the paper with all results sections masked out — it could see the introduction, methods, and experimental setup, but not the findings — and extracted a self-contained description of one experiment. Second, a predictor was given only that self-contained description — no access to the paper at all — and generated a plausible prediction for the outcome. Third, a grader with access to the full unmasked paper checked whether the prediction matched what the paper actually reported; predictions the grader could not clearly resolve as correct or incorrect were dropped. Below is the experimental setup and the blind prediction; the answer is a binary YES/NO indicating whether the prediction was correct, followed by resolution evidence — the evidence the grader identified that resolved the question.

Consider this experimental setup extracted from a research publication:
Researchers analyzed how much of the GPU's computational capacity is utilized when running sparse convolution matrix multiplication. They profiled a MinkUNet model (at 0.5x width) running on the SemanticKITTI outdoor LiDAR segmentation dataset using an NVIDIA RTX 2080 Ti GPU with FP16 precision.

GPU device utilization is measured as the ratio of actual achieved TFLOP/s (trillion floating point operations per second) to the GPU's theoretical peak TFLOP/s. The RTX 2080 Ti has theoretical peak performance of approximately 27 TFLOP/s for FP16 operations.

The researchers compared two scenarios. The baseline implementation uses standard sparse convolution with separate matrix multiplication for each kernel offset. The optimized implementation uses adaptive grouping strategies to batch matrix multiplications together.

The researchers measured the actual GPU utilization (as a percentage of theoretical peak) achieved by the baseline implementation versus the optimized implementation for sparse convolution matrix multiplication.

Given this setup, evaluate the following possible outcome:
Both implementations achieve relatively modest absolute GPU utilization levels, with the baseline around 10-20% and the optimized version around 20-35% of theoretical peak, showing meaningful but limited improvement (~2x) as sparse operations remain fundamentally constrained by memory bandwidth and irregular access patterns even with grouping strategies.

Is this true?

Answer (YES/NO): NO